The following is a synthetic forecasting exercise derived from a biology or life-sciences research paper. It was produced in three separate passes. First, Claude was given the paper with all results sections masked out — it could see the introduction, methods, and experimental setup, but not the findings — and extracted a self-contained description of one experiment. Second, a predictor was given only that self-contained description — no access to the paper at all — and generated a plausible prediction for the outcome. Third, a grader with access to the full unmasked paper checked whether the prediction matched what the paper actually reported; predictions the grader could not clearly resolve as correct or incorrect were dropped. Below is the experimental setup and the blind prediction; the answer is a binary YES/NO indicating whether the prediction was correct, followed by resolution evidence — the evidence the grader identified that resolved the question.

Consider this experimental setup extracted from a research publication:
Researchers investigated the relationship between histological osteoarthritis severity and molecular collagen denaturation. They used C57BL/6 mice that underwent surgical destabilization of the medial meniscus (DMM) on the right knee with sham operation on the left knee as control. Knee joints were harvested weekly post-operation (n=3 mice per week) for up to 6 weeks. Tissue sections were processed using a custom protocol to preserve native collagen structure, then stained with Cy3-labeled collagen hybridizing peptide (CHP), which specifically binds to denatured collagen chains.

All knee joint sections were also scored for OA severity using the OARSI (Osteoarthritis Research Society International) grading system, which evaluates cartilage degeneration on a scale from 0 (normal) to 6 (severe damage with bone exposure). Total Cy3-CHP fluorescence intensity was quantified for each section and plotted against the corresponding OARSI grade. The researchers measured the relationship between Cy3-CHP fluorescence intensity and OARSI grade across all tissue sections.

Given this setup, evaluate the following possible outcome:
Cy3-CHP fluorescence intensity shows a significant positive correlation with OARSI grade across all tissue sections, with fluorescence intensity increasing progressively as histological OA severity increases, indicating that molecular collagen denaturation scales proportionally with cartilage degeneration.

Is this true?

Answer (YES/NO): NO